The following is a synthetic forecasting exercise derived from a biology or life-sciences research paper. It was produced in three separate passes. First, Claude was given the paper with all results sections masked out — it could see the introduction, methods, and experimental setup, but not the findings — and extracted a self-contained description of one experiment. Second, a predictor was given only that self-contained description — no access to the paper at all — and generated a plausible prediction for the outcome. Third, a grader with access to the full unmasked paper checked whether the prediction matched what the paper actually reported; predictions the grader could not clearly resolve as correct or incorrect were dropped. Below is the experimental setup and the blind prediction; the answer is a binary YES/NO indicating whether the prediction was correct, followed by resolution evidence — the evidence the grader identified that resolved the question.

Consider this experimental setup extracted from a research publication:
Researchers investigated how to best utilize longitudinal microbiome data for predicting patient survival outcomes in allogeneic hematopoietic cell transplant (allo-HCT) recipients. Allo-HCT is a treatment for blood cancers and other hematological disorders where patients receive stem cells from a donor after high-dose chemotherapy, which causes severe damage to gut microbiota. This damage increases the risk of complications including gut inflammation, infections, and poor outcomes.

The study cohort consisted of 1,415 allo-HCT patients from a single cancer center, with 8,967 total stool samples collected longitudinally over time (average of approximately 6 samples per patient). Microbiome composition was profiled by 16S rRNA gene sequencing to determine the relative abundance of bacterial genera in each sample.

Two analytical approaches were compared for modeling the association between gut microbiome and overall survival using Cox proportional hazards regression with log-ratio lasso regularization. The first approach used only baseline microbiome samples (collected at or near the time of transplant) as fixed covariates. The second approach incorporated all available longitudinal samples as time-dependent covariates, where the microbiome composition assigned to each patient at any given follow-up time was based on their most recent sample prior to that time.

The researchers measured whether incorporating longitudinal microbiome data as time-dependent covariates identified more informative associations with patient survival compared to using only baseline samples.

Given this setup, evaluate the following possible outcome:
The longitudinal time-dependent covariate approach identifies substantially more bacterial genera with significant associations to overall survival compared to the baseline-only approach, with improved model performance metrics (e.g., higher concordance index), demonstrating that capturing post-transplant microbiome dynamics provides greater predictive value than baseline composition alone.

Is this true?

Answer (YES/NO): NO